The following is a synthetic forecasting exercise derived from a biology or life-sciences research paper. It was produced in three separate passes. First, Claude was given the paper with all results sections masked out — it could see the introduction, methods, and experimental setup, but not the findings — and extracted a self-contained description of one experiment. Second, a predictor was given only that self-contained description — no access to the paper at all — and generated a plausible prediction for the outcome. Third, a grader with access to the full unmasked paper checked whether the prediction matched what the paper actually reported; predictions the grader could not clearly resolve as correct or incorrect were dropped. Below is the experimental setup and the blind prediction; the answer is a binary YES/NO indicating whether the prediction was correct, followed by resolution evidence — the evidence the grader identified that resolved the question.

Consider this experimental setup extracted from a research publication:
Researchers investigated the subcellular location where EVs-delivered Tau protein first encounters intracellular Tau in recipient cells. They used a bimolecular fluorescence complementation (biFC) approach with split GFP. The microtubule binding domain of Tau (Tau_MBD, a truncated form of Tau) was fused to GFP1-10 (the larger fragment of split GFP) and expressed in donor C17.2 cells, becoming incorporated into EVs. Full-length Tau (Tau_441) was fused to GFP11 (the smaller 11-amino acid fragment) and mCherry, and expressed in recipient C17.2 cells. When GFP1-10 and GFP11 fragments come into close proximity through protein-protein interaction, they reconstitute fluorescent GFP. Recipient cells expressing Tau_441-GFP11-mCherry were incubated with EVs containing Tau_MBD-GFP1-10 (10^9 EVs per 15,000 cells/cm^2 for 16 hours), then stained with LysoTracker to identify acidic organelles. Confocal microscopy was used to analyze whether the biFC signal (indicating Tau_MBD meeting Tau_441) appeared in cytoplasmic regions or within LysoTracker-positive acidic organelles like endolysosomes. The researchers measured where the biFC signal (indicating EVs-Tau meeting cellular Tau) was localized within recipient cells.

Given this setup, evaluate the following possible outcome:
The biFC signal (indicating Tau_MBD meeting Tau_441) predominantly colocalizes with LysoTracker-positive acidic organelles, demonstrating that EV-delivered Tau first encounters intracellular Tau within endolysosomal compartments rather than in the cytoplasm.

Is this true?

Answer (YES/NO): YES